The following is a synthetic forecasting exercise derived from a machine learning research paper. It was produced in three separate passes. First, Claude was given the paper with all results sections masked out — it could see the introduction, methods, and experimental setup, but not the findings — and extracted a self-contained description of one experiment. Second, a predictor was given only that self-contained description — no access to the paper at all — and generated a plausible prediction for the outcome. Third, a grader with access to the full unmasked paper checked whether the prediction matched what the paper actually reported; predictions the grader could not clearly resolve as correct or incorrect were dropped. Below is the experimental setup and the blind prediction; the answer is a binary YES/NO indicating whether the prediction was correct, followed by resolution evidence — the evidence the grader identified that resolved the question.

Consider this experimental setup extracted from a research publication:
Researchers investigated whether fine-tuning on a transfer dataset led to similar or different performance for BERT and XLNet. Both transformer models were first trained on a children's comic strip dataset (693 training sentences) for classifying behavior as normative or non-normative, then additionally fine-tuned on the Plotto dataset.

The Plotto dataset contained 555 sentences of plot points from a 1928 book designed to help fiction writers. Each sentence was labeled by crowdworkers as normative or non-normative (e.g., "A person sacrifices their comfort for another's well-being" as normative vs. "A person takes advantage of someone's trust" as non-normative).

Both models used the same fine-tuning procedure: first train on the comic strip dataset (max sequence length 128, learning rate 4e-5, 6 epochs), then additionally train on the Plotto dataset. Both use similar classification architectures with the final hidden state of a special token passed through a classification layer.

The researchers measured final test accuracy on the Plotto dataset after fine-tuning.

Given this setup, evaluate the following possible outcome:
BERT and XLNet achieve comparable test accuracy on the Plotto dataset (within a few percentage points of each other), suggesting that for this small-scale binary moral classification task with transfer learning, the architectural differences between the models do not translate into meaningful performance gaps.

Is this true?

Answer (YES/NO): YES